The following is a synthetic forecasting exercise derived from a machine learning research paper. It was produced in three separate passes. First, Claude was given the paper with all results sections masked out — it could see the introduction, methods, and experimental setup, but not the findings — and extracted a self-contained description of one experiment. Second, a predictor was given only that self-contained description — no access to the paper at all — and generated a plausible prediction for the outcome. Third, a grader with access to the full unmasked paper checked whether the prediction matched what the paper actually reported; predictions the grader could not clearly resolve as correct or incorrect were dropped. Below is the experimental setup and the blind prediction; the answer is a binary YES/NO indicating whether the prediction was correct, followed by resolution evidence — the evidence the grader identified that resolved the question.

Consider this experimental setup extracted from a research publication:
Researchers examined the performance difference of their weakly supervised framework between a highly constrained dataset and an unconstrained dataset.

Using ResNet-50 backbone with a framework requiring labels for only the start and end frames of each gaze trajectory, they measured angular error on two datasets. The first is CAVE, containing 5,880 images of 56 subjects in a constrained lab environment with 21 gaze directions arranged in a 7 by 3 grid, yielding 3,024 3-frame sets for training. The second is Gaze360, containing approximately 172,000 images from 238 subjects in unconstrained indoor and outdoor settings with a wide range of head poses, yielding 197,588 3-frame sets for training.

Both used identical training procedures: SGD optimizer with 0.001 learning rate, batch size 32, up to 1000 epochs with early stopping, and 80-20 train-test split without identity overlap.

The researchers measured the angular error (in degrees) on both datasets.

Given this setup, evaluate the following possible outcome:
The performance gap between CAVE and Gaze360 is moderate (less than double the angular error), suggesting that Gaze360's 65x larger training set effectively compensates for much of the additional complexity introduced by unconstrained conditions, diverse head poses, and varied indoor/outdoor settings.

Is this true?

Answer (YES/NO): NO